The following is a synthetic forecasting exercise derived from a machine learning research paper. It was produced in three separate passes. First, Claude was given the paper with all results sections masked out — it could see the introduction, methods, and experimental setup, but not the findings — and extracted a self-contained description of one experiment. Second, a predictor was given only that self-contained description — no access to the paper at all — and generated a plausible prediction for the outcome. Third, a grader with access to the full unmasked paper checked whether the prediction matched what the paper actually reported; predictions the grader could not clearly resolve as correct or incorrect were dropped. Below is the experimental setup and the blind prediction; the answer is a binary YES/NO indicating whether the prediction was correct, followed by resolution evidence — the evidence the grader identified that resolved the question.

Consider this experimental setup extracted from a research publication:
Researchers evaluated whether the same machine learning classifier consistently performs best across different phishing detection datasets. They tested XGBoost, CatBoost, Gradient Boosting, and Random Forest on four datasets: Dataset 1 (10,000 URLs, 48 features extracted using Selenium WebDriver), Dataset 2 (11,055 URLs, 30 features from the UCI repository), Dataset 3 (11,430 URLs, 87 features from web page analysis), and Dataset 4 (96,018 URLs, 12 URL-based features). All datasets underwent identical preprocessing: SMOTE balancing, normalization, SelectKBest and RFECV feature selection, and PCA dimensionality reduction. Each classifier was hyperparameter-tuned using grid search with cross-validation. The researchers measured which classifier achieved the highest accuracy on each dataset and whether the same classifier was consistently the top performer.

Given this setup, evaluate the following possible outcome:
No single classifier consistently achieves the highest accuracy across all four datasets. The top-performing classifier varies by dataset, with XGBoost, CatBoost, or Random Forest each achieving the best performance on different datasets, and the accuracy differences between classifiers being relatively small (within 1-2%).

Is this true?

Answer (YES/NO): NO